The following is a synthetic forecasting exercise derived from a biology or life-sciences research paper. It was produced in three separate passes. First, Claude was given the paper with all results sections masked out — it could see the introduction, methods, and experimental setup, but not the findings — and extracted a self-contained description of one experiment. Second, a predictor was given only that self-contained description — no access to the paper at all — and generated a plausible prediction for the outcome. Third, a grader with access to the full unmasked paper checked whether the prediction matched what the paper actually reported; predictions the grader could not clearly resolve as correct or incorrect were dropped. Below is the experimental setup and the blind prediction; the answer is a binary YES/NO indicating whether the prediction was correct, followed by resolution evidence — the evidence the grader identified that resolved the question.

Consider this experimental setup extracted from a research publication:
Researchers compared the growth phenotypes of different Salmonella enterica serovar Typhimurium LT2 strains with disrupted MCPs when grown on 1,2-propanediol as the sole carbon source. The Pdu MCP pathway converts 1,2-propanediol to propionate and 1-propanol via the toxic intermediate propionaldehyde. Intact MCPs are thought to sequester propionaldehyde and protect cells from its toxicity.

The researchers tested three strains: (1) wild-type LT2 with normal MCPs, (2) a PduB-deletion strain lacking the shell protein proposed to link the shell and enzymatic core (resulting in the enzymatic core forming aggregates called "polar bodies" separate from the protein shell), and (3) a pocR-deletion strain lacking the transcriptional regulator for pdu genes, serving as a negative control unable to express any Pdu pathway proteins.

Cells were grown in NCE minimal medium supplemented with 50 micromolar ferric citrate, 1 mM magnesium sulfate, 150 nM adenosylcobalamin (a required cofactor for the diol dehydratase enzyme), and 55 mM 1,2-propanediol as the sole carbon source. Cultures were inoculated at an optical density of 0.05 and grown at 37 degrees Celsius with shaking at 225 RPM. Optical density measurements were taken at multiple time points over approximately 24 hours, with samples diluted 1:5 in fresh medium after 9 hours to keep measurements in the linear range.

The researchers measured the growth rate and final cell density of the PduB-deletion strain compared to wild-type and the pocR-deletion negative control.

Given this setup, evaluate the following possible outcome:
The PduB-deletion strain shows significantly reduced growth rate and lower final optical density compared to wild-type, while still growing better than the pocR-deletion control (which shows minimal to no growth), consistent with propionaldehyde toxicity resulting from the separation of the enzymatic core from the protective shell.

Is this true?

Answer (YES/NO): NO